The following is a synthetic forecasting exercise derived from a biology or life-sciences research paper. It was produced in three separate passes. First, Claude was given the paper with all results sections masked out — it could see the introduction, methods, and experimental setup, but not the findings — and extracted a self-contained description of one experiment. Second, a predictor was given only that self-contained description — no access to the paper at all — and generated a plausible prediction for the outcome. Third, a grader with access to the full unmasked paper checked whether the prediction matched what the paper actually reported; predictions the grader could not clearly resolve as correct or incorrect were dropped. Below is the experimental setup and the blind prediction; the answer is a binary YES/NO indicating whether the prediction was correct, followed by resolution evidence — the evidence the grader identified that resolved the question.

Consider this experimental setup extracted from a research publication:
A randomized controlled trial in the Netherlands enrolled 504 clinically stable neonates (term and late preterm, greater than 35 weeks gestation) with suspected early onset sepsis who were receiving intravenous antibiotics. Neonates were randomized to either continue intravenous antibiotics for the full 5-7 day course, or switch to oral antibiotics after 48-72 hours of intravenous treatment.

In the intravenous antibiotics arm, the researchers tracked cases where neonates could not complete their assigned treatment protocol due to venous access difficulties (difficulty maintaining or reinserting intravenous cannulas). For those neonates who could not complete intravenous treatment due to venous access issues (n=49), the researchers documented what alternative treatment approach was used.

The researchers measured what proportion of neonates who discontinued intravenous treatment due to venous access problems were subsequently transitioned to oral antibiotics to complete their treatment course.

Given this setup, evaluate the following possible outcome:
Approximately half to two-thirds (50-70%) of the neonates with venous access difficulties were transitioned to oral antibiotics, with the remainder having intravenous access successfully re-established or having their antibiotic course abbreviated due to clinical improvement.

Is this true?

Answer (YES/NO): YES